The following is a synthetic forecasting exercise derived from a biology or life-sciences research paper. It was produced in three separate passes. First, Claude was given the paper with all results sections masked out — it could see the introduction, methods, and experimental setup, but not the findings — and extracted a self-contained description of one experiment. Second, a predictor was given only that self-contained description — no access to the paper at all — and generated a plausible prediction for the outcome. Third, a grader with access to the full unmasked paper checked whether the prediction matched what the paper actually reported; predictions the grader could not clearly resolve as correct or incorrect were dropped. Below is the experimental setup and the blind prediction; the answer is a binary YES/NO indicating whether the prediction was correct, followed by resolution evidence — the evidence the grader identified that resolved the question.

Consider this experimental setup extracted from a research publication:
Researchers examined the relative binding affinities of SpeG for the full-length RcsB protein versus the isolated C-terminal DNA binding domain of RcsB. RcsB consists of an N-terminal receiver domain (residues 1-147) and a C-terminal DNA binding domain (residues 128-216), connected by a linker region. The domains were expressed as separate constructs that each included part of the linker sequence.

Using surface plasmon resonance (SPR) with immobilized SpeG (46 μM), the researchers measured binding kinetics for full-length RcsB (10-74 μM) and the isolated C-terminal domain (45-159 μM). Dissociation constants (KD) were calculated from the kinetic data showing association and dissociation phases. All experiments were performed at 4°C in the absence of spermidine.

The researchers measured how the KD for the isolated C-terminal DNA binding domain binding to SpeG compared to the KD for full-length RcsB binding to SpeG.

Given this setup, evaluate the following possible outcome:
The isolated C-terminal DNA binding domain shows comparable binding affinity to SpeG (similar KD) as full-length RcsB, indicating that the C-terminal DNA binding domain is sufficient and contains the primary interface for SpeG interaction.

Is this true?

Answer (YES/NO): NO